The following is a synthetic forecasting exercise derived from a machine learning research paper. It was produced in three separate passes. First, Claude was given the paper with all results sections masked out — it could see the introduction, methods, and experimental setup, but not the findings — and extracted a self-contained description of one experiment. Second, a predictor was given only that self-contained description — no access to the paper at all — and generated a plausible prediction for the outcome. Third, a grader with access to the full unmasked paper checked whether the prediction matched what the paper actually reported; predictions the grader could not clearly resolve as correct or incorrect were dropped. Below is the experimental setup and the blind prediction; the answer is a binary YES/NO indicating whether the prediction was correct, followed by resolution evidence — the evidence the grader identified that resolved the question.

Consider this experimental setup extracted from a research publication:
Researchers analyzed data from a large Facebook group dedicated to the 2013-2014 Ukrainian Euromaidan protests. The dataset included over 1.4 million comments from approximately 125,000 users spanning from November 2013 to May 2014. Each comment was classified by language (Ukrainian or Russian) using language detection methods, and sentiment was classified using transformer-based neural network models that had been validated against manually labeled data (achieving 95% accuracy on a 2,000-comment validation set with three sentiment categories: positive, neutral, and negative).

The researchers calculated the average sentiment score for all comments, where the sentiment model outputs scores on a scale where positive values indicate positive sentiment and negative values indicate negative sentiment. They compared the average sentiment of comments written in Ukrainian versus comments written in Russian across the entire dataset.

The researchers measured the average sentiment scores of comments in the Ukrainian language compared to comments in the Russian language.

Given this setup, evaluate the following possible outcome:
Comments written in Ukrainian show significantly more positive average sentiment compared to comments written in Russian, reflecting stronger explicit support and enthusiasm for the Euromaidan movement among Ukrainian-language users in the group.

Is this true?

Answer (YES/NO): YES